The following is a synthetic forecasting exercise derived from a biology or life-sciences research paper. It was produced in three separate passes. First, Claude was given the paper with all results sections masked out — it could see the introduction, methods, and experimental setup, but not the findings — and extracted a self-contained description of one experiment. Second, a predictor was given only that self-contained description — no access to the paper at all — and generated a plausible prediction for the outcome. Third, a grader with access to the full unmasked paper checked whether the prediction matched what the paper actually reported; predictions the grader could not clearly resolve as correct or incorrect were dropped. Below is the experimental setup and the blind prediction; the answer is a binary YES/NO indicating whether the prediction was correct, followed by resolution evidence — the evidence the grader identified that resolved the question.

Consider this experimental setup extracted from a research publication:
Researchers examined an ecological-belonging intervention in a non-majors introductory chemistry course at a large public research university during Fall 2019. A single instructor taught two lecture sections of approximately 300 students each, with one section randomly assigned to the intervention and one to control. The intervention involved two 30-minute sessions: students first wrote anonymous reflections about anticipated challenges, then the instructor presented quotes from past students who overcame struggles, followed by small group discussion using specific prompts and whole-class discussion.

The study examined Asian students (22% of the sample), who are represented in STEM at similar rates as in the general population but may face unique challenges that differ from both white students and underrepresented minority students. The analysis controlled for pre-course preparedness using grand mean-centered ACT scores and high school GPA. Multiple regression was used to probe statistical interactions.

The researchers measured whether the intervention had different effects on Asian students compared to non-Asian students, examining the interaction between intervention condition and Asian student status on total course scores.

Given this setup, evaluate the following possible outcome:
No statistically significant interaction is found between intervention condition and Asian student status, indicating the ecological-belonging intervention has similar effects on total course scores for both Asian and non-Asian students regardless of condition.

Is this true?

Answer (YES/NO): YES